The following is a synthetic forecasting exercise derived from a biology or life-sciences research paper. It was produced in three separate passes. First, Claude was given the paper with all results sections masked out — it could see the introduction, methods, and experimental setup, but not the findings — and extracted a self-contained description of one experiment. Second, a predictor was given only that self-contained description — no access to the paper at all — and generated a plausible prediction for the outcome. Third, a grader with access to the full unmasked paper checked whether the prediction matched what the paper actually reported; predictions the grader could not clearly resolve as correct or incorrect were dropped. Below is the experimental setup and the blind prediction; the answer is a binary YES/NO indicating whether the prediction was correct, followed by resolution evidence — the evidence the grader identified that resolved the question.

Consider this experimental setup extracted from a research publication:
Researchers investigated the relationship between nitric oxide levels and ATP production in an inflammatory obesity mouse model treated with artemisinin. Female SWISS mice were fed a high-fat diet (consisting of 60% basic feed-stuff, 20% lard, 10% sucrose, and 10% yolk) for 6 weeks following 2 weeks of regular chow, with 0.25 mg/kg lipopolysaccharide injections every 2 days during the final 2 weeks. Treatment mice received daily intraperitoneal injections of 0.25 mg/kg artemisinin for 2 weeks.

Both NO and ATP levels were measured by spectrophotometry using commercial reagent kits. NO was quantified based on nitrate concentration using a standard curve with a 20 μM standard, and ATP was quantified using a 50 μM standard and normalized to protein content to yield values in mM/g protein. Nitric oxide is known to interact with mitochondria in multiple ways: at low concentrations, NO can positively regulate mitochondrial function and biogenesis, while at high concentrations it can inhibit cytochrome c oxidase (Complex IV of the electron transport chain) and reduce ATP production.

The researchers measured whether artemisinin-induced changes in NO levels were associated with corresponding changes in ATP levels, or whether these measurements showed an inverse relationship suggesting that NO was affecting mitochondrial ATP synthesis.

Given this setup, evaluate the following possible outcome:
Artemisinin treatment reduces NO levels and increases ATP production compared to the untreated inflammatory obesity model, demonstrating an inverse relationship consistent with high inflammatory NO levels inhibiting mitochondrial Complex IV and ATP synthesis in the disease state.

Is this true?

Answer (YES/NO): NO